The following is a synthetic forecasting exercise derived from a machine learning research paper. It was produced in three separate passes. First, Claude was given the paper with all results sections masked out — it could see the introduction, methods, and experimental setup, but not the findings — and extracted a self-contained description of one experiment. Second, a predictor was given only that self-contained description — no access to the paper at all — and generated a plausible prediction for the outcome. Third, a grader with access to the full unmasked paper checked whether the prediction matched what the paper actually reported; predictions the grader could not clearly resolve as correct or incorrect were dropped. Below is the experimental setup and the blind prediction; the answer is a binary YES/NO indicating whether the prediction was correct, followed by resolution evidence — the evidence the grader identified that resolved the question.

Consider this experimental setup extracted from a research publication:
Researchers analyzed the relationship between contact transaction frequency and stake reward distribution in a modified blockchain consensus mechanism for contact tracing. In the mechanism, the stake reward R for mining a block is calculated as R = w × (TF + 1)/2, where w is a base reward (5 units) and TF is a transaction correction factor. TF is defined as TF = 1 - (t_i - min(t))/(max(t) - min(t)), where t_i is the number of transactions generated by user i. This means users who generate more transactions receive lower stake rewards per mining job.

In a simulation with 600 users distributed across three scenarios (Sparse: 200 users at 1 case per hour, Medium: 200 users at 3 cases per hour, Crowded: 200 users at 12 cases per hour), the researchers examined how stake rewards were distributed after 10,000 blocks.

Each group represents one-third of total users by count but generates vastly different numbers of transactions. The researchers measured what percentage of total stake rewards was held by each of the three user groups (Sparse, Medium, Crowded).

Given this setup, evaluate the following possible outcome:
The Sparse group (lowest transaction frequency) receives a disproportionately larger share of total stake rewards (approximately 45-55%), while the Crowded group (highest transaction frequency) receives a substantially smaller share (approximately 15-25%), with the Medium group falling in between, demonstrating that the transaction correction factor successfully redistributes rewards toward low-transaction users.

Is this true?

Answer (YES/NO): NO